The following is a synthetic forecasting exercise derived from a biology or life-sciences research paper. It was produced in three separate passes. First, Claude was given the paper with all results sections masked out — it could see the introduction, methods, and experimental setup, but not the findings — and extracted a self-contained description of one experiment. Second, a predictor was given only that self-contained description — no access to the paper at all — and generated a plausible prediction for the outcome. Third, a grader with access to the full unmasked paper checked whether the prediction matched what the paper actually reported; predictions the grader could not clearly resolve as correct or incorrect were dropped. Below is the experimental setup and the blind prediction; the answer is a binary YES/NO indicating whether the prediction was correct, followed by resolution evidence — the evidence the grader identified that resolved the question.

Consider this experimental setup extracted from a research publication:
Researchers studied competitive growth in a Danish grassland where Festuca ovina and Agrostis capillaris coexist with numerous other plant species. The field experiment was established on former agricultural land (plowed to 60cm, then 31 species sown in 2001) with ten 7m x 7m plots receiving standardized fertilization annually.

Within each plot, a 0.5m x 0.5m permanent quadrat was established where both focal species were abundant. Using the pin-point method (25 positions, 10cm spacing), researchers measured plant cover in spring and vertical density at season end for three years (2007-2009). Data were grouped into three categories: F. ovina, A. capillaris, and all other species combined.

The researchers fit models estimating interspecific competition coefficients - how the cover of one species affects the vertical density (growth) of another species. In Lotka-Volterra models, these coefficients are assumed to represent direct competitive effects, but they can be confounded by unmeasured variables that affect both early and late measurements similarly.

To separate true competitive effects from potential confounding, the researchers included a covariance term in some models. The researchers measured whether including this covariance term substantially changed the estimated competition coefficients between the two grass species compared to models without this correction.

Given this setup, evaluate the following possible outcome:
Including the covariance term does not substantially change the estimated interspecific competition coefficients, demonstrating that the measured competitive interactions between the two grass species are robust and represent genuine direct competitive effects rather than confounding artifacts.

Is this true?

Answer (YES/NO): YES